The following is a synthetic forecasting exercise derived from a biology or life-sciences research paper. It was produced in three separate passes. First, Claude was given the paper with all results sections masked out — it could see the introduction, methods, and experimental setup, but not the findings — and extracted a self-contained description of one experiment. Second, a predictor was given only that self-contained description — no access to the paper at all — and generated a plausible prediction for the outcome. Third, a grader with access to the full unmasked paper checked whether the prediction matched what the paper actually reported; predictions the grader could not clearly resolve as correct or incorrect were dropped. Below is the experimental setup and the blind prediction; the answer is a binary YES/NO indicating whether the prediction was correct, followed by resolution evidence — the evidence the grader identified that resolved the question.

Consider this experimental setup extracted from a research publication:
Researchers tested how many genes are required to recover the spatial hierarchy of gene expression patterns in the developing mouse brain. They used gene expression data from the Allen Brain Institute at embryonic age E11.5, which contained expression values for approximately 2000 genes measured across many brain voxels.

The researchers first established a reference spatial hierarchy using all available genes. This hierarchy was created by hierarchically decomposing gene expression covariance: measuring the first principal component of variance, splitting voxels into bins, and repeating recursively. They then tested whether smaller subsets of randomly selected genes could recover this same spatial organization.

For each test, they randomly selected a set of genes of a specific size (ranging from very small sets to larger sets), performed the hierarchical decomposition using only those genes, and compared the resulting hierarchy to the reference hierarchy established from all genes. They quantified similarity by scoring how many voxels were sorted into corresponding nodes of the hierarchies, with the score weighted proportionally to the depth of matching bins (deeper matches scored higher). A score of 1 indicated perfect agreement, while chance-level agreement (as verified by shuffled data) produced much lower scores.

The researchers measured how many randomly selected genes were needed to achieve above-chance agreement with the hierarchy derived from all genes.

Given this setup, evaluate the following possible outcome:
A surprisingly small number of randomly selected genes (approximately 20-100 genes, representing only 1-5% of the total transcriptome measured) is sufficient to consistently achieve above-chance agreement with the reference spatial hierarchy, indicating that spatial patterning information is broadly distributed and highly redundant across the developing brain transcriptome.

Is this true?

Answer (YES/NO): YES